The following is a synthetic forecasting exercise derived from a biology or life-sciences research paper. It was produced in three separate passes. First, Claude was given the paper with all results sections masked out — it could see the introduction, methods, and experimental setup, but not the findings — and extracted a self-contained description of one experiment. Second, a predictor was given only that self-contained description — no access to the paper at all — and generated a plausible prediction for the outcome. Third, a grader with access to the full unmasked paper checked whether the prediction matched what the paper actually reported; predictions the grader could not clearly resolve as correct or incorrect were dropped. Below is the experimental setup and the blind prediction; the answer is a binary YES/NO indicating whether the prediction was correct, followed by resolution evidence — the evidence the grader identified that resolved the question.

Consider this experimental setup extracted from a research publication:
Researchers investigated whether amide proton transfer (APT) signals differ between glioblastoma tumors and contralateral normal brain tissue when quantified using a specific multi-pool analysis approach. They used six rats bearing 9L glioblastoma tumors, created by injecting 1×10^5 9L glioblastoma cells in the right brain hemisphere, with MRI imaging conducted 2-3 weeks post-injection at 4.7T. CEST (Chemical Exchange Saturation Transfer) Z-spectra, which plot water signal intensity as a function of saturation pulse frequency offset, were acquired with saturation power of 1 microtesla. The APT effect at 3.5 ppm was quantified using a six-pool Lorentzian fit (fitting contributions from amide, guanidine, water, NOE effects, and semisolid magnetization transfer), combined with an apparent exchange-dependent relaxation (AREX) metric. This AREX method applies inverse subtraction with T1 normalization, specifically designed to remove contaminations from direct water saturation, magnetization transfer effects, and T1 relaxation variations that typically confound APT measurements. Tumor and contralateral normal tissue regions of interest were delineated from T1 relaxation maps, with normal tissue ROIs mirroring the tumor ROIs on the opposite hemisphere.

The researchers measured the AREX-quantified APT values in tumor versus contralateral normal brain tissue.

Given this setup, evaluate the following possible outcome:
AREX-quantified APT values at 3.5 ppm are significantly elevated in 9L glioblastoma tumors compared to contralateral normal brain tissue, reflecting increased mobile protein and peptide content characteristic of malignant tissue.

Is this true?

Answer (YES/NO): NO